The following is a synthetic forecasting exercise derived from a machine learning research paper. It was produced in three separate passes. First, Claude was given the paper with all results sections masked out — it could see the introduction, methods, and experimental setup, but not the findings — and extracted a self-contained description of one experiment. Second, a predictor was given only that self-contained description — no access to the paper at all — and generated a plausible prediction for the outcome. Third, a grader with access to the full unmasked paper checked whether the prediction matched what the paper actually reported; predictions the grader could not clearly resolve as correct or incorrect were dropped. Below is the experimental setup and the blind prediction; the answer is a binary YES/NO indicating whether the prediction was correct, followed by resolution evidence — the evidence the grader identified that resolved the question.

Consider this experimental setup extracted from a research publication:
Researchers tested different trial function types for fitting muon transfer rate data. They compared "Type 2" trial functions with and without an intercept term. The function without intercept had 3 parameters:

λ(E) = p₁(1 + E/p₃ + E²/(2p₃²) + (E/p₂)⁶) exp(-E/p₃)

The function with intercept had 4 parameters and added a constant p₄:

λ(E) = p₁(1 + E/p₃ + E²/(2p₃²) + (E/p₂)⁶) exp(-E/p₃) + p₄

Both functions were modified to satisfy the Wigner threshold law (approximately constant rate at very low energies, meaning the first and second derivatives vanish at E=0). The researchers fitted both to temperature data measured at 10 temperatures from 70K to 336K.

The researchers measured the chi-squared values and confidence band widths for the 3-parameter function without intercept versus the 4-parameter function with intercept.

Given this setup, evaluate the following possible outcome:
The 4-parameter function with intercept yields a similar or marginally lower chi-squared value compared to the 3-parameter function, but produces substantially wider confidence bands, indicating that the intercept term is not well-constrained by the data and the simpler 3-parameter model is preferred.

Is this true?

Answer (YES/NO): YES